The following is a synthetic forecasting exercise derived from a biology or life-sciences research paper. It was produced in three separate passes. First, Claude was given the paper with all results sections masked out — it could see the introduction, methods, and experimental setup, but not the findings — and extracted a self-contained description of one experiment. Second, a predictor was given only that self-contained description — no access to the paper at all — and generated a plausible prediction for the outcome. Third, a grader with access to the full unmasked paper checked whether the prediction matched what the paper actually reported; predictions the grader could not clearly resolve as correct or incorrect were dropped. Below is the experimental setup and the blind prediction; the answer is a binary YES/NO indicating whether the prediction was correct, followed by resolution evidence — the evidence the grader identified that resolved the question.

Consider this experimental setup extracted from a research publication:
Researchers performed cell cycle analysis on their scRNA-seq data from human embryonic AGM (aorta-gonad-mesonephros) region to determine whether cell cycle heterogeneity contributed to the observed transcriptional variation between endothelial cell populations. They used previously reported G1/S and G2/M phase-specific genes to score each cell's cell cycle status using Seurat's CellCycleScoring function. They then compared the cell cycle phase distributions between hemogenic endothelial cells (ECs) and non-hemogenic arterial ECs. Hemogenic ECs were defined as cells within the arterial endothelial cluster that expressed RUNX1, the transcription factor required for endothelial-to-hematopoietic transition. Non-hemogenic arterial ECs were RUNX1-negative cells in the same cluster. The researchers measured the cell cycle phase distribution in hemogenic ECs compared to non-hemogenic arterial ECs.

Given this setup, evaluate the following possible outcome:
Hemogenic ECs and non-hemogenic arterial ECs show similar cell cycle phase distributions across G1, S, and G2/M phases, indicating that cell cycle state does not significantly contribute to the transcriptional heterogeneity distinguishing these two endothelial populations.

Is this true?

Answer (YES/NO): YES